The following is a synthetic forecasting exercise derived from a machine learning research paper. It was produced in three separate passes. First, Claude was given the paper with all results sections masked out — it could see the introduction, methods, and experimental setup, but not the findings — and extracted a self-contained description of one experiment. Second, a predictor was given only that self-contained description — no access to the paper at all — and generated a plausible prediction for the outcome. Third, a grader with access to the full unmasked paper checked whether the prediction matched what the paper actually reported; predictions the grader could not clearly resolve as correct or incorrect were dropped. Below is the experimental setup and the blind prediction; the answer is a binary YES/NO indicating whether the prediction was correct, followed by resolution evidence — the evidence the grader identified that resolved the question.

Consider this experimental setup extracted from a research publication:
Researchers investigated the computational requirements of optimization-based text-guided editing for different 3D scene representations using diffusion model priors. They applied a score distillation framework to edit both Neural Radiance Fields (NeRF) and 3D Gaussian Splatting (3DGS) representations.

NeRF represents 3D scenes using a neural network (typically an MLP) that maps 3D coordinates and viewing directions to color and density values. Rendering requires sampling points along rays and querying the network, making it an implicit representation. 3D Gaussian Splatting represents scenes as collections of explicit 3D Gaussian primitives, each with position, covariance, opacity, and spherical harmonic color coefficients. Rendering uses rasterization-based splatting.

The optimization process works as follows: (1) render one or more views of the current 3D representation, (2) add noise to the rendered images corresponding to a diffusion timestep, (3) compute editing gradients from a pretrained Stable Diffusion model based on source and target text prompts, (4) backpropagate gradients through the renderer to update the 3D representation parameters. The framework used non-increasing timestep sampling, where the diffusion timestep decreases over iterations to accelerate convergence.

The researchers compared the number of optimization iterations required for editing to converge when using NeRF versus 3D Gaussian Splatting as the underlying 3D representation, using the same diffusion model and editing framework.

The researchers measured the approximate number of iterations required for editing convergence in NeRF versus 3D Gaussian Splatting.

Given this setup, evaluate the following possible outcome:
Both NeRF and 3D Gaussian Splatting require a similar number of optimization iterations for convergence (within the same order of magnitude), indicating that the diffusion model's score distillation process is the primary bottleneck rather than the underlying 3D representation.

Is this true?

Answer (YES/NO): YES